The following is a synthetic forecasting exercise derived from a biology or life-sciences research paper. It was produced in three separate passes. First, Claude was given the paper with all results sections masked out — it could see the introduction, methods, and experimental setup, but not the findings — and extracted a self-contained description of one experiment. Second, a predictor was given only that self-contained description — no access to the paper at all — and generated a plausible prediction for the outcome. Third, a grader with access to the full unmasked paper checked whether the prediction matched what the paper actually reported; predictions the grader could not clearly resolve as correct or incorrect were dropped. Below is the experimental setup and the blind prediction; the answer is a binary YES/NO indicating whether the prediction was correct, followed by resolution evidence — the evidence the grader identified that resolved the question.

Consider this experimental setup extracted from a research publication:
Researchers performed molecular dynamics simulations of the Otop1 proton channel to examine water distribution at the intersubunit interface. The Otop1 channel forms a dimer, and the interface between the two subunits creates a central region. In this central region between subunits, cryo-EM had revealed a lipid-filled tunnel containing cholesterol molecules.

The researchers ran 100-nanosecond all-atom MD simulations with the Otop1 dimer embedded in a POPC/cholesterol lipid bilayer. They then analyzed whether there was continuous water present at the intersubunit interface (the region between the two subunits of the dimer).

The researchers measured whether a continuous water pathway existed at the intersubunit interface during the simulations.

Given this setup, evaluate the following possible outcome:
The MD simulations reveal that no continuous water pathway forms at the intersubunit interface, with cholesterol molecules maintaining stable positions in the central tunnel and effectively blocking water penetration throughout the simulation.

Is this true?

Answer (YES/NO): YES